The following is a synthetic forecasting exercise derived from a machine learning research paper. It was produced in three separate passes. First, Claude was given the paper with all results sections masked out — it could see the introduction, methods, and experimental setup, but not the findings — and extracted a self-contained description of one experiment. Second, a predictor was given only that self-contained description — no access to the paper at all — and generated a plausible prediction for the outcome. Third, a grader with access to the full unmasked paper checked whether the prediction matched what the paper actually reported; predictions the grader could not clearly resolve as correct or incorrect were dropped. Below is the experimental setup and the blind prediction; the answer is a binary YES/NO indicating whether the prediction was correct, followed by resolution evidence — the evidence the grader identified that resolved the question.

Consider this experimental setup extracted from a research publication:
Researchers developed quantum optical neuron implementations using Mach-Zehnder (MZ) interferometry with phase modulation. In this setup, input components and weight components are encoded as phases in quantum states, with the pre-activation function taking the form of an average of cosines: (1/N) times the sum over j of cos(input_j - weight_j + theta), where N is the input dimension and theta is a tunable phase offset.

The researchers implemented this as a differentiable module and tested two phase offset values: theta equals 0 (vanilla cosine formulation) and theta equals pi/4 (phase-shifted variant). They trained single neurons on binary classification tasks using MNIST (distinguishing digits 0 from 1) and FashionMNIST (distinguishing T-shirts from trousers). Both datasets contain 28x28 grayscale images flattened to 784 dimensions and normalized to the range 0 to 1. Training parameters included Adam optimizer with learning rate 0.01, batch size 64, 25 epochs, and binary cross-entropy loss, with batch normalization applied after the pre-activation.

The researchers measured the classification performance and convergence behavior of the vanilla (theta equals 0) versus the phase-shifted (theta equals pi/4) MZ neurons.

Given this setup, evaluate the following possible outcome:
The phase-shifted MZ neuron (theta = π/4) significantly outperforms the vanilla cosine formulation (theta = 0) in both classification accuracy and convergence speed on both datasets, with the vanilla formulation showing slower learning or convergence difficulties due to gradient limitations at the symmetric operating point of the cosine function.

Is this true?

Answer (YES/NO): NO